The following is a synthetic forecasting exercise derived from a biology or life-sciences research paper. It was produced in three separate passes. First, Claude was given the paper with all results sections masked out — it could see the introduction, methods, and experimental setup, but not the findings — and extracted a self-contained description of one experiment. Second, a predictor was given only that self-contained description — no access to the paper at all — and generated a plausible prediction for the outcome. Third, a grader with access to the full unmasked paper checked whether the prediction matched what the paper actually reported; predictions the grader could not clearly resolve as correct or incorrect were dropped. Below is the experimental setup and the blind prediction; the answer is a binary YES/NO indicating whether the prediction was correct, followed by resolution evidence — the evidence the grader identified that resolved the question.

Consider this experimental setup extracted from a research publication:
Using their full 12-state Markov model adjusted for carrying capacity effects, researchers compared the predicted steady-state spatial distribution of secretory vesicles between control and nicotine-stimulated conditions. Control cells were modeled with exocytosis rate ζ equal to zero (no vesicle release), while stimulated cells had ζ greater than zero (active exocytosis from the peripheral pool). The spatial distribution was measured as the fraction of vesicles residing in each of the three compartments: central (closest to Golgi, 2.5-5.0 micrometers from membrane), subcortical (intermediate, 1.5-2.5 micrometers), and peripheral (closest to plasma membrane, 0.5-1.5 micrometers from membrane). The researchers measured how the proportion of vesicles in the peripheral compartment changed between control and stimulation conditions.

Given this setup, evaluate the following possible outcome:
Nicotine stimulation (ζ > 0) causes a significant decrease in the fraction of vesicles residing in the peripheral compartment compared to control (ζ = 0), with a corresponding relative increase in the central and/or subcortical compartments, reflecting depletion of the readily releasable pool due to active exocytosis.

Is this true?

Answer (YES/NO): YES